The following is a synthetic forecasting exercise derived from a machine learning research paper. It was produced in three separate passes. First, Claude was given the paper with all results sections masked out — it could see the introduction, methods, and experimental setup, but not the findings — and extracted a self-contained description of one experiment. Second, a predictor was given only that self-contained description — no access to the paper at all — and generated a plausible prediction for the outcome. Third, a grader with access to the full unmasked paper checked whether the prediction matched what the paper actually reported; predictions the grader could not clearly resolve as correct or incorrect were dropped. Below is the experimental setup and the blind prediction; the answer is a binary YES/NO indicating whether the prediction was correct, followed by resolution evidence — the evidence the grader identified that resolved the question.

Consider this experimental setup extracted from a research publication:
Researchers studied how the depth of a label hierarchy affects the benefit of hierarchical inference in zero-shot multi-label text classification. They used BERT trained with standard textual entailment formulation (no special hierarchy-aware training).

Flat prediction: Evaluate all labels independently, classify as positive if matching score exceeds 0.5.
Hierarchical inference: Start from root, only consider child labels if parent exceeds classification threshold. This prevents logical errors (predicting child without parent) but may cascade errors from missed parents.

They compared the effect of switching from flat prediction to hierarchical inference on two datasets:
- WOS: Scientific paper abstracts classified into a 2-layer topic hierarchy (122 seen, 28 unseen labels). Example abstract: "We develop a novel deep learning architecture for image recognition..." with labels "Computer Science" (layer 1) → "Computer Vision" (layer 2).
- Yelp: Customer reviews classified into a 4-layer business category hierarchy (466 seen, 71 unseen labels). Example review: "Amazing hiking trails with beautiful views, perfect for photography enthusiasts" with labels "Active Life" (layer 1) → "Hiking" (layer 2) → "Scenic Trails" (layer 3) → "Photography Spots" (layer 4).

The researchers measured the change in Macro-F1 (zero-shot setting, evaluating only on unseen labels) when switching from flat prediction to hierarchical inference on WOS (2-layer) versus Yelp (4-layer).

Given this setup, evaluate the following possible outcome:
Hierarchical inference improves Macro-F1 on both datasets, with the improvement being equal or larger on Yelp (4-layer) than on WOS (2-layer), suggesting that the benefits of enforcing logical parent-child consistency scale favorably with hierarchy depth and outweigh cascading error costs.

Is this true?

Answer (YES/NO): NO